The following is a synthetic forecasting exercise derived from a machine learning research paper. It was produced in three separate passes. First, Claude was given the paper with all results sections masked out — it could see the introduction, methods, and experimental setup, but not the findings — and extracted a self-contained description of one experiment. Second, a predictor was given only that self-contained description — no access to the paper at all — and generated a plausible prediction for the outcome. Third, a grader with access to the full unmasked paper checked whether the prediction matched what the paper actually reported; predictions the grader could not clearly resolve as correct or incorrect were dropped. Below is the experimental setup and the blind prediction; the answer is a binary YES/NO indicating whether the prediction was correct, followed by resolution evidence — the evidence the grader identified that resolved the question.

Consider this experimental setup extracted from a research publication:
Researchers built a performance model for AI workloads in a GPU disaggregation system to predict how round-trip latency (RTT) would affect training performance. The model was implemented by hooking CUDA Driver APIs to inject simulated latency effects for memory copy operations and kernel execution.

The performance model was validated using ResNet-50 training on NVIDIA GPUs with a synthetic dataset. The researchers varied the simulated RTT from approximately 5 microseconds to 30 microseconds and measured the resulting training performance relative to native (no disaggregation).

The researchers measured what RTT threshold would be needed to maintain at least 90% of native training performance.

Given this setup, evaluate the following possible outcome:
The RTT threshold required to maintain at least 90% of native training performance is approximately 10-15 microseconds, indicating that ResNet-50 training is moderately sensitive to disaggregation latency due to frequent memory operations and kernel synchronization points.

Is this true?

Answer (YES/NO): NO